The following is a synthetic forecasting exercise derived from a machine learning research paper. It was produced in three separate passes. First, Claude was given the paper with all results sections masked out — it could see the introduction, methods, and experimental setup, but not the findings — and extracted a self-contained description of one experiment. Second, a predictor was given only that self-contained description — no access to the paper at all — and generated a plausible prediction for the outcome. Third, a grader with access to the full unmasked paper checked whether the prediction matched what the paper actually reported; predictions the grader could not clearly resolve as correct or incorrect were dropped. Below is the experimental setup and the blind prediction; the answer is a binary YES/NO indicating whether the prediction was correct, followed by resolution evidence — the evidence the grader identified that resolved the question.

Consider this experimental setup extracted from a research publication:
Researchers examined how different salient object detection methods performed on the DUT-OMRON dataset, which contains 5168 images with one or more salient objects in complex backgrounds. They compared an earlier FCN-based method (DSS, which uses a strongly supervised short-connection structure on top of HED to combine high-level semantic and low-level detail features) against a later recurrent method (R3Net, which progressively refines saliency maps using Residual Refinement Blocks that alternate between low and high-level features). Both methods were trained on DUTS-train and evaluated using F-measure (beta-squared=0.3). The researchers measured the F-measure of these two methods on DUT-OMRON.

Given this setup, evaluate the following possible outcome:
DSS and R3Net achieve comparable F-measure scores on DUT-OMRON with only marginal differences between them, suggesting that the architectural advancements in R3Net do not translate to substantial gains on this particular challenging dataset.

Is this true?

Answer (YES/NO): NO